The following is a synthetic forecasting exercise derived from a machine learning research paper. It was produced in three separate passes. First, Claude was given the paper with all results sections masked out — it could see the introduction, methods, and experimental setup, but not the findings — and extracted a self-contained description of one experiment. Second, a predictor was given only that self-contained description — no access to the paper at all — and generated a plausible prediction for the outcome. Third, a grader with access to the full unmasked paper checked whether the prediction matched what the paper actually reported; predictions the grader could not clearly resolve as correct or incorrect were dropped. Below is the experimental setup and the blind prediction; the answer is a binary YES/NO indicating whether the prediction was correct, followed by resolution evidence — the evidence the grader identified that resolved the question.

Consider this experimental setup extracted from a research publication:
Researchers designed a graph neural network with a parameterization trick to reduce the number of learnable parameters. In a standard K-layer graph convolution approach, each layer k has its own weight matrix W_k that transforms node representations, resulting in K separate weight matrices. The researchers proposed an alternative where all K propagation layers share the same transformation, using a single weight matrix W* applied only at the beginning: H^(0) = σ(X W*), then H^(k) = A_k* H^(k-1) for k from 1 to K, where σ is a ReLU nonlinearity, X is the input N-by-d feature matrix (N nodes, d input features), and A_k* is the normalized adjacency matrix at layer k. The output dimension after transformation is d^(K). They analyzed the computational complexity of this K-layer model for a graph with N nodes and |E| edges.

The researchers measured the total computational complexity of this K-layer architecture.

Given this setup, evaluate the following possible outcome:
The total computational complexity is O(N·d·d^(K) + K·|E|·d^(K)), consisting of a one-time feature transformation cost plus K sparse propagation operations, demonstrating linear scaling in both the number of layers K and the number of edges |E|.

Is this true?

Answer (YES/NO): YES